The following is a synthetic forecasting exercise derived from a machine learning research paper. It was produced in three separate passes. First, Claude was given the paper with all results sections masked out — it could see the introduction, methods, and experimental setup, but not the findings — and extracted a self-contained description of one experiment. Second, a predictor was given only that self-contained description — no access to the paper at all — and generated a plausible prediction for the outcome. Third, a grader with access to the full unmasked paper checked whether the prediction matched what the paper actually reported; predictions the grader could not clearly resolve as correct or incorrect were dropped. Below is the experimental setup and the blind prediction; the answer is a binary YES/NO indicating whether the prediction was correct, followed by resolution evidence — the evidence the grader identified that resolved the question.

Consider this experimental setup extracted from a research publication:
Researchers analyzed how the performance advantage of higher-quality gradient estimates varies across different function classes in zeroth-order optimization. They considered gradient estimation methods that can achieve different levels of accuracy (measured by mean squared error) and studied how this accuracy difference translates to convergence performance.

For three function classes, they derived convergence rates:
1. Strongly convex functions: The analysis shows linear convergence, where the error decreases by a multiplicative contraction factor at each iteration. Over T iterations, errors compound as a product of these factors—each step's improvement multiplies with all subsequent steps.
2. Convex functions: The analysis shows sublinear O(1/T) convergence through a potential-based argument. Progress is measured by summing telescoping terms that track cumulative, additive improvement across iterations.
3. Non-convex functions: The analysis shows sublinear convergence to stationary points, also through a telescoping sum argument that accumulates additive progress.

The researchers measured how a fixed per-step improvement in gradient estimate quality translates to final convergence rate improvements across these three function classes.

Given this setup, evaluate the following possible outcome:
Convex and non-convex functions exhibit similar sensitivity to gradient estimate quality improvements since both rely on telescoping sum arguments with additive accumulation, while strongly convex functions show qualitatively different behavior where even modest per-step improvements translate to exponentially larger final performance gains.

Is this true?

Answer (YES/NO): YES